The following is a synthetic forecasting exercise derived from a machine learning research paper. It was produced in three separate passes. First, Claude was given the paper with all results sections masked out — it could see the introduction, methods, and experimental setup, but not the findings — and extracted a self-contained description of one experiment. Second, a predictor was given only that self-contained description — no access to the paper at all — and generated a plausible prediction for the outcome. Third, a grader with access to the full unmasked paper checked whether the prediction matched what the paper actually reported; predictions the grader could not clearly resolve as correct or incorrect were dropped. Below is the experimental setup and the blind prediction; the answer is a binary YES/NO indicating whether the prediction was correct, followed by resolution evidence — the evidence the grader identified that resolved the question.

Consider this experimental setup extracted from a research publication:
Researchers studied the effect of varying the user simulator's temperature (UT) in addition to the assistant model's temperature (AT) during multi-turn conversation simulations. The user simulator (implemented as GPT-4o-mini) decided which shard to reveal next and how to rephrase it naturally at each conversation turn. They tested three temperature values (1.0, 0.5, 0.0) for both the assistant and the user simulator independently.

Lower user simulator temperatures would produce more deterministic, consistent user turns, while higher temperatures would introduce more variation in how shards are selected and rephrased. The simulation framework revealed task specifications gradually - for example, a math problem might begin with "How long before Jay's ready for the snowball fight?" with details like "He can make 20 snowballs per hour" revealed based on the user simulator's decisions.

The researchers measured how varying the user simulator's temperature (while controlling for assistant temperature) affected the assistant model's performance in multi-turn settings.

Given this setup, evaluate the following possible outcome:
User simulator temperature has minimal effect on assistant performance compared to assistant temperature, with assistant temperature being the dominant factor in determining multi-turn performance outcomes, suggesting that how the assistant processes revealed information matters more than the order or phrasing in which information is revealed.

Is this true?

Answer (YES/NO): NO